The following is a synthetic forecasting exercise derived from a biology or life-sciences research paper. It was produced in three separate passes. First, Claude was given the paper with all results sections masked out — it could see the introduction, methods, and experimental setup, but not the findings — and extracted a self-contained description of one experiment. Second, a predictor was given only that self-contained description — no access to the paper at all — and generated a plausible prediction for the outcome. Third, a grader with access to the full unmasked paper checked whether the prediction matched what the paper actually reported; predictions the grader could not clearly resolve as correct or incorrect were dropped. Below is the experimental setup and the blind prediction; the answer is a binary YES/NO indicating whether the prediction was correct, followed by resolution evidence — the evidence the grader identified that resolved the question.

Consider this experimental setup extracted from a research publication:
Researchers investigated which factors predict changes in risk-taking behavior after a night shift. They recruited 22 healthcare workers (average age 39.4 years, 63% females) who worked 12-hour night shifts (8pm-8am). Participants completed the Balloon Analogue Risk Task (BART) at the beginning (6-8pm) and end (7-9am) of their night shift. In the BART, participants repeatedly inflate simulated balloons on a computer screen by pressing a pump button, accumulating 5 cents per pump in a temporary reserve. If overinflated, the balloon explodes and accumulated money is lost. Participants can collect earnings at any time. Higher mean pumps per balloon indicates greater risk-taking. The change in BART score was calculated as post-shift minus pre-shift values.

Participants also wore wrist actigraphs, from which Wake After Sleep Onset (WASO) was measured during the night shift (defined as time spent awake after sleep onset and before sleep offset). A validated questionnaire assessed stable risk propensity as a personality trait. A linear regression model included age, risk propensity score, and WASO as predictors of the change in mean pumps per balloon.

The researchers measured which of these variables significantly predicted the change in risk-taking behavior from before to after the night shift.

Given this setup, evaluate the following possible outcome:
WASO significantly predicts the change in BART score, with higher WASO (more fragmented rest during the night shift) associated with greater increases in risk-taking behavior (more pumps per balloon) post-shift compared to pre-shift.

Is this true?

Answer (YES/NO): NO